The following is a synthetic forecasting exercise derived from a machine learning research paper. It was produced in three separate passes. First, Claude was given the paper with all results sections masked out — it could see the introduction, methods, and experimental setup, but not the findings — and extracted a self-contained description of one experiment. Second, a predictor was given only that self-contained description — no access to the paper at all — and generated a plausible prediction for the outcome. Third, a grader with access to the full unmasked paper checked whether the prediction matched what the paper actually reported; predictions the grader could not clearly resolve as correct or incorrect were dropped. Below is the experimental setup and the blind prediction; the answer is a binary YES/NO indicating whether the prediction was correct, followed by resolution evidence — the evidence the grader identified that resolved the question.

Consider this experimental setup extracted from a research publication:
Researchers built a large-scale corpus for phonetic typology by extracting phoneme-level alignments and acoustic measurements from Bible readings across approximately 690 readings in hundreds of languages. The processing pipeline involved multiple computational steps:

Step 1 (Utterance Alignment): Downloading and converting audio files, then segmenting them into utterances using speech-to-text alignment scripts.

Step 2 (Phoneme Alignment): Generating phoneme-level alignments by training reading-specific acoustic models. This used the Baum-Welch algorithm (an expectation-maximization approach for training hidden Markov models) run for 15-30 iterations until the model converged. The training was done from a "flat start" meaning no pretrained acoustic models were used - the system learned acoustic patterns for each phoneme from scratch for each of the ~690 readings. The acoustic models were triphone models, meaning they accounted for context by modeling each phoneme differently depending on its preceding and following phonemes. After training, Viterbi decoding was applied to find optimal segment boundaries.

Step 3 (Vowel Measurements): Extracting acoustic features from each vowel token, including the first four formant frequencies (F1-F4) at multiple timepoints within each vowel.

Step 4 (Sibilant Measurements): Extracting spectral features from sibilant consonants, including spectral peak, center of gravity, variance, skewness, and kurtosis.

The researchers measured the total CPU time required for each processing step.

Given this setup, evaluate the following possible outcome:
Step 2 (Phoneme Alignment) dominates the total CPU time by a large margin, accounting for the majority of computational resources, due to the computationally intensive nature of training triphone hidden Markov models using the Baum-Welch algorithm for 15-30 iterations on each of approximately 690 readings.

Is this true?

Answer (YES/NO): YES